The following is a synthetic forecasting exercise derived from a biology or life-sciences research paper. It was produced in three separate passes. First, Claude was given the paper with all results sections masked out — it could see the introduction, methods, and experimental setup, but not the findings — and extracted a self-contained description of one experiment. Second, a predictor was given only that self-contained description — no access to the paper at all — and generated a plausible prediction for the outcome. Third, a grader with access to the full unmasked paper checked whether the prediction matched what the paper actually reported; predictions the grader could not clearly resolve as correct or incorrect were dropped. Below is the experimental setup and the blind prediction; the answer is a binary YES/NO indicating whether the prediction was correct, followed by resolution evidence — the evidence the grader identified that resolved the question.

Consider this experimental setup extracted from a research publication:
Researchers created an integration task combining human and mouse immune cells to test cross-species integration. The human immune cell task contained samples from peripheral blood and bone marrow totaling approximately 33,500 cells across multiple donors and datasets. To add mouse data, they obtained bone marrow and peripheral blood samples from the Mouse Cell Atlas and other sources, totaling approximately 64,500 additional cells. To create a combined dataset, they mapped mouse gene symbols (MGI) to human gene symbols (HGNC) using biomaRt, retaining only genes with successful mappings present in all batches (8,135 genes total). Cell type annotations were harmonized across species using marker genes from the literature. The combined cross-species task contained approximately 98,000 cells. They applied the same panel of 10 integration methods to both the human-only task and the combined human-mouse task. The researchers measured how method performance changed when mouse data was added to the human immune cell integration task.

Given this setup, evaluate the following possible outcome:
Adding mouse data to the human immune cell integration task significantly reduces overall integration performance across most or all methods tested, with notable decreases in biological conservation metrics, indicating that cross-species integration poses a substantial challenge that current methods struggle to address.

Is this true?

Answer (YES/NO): YES